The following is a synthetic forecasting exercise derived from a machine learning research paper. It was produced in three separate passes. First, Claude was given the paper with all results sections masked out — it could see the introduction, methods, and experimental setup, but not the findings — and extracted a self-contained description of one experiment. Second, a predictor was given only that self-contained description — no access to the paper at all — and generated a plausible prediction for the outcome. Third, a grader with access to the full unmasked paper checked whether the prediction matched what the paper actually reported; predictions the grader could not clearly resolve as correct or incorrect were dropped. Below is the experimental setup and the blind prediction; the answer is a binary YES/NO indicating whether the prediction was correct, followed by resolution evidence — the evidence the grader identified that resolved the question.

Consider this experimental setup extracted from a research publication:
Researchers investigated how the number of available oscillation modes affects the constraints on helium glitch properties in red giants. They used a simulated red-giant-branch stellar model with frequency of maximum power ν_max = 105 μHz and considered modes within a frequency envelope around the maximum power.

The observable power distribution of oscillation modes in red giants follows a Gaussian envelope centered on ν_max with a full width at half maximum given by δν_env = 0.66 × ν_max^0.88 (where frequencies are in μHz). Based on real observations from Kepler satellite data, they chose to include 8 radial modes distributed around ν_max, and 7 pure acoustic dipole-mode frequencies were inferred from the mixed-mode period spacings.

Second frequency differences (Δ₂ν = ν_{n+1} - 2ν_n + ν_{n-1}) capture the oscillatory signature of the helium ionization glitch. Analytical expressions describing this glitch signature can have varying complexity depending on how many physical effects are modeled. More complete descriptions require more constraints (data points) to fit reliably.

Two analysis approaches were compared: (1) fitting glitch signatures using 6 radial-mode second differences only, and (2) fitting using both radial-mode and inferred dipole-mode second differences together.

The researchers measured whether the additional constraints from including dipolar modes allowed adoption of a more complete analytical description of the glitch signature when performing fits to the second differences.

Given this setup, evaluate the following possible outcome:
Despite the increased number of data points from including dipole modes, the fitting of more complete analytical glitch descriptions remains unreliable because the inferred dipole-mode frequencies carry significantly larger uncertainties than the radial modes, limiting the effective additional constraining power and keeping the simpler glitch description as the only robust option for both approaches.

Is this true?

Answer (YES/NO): NO